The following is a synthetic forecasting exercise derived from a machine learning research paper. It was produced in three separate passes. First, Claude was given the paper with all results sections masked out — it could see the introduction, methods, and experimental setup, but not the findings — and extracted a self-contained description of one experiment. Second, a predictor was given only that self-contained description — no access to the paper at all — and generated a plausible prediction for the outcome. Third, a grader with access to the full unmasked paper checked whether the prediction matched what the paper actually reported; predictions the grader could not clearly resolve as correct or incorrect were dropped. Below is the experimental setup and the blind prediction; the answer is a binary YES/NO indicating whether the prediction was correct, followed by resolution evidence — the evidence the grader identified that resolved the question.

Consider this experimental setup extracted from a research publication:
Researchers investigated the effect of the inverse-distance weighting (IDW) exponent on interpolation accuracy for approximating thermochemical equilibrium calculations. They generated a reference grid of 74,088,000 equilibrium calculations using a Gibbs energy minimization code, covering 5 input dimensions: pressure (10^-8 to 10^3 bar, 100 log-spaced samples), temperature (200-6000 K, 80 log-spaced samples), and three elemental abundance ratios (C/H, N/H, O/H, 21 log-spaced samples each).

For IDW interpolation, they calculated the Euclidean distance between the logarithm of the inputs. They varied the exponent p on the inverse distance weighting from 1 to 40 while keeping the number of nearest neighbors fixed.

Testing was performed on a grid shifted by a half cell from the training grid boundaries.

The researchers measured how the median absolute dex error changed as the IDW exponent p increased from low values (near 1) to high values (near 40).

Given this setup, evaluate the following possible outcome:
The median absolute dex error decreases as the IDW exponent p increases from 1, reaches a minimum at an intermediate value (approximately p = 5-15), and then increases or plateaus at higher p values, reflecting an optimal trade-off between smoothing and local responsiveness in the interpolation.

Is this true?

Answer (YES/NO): NO